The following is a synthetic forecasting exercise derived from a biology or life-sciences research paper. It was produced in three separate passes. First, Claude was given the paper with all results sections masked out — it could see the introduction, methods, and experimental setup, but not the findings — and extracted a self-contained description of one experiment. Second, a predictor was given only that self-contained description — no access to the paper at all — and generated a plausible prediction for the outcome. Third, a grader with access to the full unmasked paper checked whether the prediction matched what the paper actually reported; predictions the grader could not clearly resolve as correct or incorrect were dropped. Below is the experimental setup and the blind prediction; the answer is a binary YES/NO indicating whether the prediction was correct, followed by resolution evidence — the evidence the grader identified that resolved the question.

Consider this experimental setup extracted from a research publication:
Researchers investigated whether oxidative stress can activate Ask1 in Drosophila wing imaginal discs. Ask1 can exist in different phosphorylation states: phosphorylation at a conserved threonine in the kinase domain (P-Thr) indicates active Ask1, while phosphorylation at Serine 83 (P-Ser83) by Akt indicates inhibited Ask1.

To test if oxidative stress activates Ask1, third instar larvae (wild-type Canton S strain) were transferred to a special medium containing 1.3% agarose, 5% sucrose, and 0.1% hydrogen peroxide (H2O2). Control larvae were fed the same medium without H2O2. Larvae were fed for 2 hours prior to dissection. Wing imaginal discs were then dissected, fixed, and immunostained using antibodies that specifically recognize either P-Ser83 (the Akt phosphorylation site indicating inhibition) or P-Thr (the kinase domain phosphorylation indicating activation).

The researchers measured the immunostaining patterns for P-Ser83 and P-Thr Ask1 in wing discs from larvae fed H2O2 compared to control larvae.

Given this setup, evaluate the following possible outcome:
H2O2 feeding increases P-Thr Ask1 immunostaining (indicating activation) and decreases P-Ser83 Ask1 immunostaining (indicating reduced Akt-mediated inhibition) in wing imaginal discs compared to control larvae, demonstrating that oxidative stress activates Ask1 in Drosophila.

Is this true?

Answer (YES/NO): NO